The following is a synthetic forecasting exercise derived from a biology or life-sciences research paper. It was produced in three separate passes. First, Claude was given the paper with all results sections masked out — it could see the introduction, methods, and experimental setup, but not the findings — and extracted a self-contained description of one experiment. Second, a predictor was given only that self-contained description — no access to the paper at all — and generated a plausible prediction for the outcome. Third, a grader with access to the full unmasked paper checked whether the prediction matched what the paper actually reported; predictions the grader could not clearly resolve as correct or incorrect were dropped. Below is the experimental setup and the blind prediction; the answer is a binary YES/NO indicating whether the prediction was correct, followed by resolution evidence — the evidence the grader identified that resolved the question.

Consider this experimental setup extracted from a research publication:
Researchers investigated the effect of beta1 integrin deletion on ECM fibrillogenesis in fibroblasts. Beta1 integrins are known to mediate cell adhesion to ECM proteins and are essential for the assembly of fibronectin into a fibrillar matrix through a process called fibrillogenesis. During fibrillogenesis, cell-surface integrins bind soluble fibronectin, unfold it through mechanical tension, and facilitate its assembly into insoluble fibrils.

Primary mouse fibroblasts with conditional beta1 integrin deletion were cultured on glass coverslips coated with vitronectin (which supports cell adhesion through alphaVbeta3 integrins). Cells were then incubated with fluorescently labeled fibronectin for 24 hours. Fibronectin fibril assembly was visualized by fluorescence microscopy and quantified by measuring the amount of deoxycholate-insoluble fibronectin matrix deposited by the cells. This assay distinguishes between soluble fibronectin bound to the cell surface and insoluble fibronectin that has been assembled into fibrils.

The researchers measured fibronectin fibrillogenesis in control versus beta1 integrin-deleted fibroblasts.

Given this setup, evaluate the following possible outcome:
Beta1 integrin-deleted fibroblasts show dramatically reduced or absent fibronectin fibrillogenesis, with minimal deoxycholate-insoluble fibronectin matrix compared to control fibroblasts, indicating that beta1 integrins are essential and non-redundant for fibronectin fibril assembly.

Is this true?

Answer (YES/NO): YES